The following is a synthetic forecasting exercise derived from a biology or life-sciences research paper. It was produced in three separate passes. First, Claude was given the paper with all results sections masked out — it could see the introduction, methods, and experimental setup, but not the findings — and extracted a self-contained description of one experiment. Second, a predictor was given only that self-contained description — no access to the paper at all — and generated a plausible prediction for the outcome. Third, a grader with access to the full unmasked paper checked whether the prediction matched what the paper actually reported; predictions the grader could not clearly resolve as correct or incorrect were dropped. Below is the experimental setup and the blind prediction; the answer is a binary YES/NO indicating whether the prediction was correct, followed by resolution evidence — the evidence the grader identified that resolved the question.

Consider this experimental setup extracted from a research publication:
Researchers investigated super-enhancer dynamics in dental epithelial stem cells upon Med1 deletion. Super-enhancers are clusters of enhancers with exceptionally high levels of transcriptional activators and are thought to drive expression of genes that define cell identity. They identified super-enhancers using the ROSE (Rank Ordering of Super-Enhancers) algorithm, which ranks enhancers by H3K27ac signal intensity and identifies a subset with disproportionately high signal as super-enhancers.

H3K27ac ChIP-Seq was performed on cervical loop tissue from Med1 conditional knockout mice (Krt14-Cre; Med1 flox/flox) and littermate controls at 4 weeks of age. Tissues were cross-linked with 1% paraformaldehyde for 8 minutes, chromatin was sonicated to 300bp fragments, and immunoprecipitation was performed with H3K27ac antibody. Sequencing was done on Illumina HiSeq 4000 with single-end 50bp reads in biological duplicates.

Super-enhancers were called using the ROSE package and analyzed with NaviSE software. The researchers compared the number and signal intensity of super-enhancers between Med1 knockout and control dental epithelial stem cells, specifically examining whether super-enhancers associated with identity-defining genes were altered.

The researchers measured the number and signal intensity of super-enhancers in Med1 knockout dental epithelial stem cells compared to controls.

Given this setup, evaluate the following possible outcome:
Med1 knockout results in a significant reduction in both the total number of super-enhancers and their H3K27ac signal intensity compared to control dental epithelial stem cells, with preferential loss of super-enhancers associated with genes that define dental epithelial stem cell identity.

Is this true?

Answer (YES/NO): NO